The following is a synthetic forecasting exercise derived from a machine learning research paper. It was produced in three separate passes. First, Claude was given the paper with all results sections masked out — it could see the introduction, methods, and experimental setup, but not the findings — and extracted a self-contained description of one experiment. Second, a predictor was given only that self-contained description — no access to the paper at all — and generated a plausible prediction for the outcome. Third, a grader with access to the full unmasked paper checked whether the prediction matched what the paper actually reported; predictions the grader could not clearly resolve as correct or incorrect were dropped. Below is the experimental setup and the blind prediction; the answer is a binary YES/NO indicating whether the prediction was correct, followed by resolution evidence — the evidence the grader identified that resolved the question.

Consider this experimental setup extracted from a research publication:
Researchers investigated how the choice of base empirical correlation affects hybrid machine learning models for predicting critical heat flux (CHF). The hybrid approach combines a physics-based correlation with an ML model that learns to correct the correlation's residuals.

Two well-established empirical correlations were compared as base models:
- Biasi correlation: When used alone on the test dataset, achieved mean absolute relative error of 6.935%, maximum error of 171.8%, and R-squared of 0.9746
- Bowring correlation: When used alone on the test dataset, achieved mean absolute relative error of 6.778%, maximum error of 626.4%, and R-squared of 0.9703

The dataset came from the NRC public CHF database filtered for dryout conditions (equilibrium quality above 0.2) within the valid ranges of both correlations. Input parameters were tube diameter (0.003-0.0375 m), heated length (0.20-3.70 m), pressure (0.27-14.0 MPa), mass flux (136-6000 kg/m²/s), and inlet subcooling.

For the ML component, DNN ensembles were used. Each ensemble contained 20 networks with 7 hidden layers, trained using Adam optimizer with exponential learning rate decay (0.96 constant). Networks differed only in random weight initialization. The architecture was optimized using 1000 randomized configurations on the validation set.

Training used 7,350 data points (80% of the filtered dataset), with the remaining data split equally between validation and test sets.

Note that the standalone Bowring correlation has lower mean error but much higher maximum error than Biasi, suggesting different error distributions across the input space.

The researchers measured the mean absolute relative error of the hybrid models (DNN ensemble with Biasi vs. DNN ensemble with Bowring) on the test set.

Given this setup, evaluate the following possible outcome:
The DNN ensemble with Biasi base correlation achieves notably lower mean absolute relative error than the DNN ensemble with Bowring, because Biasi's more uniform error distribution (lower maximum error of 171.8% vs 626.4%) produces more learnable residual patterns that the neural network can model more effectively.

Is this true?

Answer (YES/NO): NO